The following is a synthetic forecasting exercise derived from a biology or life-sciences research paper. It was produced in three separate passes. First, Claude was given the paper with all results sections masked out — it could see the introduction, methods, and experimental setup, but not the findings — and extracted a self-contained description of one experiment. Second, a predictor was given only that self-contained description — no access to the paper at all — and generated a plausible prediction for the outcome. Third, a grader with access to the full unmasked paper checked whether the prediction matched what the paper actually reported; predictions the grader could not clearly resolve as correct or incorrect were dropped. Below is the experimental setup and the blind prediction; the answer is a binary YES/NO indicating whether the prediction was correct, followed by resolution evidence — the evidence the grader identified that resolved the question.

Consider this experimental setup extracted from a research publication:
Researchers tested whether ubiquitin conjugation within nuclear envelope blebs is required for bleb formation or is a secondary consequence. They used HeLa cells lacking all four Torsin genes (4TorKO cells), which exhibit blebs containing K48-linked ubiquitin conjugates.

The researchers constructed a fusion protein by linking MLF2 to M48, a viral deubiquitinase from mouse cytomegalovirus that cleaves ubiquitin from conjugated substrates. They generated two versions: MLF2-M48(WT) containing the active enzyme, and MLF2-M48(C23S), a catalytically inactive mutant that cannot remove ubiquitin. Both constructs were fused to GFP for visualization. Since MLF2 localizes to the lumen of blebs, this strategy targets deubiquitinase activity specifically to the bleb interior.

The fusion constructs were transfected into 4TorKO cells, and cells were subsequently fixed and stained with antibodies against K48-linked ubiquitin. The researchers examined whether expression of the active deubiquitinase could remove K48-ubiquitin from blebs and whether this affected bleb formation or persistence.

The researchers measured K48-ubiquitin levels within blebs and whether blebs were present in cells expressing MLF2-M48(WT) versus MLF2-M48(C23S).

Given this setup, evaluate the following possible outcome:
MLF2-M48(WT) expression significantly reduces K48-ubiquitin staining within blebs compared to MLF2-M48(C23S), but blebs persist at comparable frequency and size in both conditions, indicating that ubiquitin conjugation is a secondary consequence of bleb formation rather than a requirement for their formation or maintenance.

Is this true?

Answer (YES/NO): YES